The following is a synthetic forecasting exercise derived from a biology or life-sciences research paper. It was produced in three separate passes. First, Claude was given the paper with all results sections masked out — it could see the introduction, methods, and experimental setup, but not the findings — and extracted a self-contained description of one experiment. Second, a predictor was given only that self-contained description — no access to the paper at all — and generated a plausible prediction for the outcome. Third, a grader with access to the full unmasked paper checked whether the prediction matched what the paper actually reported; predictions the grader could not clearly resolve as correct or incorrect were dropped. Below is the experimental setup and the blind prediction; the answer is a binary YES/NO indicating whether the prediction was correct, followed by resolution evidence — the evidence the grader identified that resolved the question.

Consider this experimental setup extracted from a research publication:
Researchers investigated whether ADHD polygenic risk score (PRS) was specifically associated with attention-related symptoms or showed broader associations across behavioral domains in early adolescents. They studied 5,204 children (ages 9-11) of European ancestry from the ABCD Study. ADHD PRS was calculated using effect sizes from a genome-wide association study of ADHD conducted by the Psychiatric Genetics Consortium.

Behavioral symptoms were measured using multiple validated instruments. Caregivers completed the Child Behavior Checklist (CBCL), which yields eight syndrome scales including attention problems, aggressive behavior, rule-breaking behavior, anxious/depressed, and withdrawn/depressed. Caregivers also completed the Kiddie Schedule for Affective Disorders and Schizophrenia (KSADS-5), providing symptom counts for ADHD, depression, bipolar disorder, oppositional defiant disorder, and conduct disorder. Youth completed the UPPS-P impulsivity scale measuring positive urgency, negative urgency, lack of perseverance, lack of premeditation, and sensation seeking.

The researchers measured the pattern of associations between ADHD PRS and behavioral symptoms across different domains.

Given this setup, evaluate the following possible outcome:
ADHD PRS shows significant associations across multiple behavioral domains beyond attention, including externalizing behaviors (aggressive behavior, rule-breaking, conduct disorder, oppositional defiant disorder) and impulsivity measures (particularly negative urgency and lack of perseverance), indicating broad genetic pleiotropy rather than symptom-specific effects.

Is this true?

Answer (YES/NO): NO